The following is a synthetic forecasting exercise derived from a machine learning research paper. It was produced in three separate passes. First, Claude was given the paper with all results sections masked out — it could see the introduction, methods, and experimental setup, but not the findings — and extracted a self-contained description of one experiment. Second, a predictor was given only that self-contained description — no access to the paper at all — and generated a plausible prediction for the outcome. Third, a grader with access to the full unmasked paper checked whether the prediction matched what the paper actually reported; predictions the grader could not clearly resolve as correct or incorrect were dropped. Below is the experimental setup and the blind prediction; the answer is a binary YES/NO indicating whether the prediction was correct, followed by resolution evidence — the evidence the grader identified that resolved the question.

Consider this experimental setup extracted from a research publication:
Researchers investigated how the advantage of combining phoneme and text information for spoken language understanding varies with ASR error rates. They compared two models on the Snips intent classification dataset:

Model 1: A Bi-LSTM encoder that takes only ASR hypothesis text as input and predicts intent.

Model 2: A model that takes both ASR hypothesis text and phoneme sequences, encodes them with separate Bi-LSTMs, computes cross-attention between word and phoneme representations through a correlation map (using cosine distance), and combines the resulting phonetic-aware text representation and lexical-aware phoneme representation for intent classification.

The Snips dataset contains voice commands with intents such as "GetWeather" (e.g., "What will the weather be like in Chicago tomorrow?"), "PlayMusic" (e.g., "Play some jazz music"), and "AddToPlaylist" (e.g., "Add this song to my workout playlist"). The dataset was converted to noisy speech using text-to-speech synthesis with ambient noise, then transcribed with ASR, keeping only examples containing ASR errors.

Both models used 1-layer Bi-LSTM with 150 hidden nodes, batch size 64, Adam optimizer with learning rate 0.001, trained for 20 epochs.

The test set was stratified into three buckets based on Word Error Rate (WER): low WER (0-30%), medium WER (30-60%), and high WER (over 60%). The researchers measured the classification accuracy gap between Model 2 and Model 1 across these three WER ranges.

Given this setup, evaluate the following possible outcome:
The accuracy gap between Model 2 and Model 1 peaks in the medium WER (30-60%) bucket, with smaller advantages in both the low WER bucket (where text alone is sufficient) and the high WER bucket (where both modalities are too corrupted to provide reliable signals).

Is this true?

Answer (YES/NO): NO